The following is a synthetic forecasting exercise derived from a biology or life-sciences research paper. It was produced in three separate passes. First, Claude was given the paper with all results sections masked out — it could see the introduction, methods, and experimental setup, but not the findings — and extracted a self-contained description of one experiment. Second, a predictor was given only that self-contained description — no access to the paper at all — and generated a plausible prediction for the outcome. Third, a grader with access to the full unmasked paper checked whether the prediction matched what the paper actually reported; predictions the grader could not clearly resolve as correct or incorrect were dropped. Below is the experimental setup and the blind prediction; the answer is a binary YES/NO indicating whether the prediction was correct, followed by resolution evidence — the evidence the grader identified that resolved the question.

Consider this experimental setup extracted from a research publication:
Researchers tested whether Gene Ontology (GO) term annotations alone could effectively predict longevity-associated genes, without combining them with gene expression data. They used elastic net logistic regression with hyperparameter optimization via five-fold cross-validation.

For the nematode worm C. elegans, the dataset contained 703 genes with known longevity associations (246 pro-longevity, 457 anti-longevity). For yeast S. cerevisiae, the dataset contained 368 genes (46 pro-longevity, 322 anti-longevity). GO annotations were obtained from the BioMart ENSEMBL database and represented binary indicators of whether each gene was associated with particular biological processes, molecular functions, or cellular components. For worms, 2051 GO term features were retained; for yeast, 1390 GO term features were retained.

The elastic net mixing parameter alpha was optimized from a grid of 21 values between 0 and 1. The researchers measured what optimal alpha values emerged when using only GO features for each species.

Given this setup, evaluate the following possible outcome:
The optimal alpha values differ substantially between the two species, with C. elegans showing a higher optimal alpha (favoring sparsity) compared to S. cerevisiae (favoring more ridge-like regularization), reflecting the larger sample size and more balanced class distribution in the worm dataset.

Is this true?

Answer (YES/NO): NO